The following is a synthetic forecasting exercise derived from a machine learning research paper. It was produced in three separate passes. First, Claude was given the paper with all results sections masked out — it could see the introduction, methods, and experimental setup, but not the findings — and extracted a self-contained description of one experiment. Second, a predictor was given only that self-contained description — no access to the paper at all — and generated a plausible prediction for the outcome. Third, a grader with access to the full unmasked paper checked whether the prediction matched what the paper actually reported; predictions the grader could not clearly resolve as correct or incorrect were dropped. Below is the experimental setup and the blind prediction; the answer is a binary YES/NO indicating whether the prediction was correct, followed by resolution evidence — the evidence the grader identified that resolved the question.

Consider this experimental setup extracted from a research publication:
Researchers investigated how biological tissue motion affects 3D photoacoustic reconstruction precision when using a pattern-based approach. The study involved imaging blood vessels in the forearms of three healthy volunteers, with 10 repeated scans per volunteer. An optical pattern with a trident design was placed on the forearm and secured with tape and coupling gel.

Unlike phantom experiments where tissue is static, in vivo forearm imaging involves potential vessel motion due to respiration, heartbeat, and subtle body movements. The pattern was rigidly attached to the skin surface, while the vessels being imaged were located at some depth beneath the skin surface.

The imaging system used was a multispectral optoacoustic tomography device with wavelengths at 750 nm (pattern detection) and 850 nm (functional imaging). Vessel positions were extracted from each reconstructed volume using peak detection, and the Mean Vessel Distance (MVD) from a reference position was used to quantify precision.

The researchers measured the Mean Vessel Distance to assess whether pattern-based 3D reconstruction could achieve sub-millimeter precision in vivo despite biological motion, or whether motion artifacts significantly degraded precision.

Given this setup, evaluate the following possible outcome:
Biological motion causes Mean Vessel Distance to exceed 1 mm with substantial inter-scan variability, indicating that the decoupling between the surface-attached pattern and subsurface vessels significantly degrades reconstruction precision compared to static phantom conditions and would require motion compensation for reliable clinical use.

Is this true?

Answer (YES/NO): NO